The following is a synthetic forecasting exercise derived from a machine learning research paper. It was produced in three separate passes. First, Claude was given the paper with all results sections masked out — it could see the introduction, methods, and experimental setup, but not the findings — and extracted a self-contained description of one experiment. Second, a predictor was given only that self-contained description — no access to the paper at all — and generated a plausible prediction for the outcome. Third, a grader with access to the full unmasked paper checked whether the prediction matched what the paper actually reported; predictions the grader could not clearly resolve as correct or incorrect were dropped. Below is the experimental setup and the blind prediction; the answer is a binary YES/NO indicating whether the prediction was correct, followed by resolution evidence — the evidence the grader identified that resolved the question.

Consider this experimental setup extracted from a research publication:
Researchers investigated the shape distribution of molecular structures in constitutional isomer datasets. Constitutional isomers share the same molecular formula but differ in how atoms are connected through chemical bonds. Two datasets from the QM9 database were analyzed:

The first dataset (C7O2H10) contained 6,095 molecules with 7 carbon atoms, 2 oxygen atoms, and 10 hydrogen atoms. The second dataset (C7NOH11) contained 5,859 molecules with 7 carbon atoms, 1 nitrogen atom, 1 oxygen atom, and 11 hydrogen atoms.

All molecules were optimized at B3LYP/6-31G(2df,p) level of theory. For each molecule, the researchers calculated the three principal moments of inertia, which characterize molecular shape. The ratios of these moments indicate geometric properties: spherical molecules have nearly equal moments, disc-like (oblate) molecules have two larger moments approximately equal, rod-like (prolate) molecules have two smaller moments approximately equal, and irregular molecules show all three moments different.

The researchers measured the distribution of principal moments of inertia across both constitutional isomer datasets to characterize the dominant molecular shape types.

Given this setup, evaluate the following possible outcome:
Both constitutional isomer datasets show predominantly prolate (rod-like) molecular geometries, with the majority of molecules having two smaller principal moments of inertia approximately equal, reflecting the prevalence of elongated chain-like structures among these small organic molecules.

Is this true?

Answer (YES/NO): NO